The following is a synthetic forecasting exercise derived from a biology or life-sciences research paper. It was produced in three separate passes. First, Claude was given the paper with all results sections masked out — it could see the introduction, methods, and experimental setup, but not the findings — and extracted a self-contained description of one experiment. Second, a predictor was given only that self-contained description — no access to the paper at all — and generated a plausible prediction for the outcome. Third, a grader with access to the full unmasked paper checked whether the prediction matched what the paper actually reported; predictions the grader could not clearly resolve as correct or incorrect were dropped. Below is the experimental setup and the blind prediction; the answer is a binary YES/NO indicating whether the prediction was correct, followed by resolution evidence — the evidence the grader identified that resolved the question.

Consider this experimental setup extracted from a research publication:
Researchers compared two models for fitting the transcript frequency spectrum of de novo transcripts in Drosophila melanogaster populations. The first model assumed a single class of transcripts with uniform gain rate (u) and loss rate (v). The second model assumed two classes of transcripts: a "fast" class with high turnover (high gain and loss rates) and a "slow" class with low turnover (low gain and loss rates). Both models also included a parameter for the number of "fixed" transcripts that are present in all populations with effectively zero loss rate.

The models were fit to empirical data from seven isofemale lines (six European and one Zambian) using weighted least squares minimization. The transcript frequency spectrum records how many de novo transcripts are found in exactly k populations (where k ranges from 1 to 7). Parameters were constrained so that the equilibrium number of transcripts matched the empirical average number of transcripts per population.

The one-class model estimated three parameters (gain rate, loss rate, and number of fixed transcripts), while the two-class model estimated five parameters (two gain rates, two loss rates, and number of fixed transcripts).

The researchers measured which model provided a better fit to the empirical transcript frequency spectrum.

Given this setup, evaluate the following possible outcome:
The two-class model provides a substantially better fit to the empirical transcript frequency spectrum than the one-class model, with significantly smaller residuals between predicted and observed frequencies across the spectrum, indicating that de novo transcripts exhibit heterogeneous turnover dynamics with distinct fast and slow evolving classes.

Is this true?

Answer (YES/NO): NO